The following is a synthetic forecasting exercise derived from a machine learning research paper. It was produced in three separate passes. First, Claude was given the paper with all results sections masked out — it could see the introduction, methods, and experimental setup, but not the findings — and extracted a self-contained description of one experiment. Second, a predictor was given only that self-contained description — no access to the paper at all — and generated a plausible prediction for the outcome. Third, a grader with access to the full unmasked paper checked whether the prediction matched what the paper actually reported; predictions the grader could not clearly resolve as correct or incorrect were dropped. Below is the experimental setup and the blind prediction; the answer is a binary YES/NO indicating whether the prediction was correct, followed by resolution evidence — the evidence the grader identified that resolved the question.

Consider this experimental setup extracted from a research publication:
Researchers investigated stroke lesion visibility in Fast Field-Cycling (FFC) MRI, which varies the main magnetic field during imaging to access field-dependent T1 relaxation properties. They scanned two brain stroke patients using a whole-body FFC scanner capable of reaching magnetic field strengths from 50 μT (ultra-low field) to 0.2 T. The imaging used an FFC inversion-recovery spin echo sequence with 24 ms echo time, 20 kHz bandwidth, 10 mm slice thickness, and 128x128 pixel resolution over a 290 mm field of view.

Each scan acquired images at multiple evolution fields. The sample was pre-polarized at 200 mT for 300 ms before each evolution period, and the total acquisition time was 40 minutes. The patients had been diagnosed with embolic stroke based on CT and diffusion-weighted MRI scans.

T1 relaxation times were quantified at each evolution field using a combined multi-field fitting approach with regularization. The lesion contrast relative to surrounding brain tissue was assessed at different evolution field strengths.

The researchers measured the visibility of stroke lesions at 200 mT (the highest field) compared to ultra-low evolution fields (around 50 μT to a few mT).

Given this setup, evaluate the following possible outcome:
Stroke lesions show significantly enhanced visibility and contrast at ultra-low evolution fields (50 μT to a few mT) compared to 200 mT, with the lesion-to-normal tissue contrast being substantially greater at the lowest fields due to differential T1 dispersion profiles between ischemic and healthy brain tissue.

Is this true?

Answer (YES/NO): YES